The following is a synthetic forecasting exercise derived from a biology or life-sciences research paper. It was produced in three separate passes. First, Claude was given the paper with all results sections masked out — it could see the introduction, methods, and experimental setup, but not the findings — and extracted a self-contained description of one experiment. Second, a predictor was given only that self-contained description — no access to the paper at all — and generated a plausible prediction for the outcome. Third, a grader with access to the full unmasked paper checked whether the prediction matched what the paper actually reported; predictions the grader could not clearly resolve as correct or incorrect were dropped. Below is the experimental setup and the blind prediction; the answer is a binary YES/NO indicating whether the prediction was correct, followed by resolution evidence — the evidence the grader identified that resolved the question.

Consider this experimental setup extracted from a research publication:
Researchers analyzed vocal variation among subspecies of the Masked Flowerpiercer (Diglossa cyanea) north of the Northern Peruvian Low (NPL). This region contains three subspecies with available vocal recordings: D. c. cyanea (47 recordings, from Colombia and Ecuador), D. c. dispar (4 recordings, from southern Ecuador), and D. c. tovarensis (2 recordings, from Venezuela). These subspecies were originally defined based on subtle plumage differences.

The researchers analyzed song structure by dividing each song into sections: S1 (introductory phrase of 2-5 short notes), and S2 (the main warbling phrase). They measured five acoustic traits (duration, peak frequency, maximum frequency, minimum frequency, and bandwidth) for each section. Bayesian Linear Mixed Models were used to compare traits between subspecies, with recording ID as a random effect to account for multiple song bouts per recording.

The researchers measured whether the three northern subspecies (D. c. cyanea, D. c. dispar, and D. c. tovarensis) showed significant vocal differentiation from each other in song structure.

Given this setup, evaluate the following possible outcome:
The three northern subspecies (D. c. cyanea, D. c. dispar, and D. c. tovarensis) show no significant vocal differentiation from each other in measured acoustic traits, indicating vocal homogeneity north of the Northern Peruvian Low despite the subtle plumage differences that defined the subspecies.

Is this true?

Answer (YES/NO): NO